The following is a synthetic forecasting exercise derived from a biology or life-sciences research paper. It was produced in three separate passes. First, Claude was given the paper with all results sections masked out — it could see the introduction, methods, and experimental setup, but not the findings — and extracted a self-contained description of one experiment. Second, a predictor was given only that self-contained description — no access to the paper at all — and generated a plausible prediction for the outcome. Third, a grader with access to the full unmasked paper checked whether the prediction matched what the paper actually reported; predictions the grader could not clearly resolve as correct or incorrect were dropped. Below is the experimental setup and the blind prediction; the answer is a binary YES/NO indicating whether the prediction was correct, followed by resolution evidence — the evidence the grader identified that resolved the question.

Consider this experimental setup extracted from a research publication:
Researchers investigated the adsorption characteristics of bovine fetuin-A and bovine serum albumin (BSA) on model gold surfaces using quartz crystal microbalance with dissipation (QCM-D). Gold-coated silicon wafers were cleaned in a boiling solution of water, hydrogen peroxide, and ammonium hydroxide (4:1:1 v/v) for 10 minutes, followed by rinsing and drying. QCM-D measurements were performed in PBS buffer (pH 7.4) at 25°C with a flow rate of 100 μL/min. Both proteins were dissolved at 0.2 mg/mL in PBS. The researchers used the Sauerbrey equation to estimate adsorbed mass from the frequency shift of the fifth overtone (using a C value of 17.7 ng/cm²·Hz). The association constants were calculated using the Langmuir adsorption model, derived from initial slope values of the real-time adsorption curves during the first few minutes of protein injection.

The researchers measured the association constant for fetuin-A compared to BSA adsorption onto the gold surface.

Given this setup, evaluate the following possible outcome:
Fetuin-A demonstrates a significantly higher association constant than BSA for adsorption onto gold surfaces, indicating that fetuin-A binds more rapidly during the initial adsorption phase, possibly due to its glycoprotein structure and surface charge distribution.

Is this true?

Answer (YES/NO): YES